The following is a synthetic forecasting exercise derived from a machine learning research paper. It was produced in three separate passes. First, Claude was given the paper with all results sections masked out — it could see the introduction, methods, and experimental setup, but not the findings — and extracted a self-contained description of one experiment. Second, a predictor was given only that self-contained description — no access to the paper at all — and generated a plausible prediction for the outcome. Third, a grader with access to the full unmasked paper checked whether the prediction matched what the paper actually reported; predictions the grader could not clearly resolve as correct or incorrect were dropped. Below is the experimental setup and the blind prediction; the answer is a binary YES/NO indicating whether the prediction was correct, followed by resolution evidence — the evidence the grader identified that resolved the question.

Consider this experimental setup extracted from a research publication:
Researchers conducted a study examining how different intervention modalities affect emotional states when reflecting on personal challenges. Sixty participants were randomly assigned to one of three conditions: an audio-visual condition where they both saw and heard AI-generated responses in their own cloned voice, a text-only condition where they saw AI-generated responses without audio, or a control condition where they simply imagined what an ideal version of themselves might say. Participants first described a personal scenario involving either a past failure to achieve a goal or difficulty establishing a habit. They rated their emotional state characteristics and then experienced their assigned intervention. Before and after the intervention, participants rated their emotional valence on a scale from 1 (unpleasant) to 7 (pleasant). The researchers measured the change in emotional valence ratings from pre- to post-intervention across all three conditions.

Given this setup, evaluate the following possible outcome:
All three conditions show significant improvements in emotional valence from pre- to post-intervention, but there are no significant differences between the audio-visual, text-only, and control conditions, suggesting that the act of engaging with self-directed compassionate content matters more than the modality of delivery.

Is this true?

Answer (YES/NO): YES